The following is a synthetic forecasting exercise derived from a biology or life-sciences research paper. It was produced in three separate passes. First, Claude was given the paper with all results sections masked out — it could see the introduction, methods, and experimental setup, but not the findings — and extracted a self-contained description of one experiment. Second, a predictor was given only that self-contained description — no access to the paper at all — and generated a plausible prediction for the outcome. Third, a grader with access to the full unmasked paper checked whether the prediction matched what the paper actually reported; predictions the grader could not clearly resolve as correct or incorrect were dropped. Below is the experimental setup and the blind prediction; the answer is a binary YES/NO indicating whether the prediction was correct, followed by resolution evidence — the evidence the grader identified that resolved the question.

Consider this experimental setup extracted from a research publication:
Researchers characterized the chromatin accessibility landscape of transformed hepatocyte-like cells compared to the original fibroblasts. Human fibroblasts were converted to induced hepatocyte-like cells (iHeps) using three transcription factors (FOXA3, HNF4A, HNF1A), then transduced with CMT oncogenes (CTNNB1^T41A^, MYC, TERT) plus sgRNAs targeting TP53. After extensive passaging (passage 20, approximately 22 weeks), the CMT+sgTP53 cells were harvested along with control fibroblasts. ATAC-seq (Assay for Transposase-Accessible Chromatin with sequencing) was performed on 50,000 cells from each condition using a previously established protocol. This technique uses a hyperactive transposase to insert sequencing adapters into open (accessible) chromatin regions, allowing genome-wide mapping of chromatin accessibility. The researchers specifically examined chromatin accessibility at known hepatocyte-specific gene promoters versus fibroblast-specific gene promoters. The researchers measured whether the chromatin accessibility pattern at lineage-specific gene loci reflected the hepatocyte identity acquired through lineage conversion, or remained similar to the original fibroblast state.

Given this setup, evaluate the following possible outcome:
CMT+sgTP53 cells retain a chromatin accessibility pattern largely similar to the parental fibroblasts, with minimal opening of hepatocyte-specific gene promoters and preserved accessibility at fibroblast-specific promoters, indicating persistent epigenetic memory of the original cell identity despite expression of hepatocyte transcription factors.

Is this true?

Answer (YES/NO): NO